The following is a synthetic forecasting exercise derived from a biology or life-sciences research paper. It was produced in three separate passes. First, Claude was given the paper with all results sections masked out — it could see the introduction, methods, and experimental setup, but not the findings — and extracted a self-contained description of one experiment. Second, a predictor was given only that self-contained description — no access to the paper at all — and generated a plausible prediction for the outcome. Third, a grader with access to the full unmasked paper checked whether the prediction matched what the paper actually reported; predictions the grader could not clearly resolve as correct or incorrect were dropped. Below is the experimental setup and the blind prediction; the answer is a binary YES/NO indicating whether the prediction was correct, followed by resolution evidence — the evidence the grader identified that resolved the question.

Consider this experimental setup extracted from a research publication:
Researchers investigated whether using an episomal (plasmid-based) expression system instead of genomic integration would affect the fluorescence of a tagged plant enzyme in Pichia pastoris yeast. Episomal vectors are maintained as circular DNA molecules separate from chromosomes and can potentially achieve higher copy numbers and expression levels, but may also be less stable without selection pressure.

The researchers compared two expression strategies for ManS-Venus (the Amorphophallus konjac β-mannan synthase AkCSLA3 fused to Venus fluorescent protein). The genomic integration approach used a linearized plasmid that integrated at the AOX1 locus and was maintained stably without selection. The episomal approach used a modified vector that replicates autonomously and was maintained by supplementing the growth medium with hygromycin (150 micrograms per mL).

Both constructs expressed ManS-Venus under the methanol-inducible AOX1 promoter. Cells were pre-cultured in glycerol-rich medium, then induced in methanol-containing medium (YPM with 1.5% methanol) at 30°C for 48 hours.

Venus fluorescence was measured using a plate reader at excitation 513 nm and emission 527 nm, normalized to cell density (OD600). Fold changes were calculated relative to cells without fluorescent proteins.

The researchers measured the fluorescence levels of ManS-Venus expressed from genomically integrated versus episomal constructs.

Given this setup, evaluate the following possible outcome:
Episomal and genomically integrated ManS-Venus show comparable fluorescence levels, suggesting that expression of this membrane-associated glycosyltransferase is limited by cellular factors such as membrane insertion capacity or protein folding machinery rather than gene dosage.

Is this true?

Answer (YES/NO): NO